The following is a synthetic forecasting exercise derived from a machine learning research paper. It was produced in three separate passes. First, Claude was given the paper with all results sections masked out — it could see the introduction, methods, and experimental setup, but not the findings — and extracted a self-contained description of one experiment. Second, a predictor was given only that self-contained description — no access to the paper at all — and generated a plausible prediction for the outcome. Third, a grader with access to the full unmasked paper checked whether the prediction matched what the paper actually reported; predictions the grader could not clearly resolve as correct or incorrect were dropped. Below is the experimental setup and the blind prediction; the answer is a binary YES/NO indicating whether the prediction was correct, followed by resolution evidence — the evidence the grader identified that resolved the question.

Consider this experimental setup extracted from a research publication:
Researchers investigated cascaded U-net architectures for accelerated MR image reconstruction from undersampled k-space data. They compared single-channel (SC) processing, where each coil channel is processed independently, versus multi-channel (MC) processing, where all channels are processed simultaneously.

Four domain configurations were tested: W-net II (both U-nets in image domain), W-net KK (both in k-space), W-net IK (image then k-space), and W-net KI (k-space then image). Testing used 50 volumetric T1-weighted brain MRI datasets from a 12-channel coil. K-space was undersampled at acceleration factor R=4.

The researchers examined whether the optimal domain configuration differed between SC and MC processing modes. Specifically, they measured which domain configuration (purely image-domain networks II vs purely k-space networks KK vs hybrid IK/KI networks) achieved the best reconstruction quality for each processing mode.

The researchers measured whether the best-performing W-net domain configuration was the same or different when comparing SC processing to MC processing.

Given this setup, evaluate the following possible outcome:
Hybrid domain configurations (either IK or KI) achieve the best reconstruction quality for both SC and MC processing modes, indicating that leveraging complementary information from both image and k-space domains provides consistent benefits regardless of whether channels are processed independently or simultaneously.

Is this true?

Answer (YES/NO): NO